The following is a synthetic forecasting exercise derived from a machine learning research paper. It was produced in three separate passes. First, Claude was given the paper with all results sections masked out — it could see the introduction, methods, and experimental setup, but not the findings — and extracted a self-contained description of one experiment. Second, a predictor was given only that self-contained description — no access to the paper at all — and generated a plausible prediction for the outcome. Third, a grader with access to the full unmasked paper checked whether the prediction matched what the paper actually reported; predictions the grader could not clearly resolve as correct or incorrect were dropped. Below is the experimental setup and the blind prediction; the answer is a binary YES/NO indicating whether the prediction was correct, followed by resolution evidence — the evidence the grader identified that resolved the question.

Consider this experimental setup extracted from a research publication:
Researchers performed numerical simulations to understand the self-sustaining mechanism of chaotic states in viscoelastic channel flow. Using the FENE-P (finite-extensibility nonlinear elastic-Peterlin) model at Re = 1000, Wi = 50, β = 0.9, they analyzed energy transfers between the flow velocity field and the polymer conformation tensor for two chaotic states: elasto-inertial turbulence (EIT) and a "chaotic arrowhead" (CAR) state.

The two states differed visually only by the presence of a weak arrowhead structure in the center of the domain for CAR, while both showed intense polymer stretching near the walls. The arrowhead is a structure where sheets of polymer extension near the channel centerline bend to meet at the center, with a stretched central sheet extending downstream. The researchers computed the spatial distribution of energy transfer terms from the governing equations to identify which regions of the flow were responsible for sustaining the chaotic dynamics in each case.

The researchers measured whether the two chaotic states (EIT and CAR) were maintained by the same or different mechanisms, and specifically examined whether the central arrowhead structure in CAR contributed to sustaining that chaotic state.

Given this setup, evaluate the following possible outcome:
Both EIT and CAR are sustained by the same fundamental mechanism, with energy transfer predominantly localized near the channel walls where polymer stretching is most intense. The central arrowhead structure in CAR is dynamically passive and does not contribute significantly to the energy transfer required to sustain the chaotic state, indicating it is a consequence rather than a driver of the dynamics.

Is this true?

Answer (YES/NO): YES